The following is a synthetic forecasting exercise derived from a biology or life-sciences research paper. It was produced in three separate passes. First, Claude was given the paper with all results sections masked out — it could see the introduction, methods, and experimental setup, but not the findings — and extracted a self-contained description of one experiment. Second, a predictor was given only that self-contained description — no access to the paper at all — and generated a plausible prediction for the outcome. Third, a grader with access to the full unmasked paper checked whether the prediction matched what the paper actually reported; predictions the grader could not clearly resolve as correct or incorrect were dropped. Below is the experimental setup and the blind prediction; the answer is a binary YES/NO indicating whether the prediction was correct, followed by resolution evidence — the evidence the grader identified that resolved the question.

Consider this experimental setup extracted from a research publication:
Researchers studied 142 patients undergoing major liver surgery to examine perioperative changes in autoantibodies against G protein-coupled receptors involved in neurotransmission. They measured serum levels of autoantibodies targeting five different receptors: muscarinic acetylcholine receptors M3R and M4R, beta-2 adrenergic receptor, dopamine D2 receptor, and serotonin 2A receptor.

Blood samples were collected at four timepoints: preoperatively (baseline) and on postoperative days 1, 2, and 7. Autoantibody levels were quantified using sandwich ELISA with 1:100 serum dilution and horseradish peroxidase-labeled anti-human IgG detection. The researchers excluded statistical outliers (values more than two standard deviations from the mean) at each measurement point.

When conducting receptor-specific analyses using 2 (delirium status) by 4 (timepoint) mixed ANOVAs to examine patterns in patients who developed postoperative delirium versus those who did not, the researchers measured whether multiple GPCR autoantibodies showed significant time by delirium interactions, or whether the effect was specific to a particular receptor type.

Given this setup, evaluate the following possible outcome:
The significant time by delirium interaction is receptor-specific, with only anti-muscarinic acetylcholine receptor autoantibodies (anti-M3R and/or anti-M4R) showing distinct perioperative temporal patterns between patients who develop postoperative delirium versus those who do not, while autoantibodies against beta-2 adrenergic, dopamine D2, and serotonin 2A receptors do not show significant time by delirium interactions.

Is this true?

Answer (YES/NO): NO